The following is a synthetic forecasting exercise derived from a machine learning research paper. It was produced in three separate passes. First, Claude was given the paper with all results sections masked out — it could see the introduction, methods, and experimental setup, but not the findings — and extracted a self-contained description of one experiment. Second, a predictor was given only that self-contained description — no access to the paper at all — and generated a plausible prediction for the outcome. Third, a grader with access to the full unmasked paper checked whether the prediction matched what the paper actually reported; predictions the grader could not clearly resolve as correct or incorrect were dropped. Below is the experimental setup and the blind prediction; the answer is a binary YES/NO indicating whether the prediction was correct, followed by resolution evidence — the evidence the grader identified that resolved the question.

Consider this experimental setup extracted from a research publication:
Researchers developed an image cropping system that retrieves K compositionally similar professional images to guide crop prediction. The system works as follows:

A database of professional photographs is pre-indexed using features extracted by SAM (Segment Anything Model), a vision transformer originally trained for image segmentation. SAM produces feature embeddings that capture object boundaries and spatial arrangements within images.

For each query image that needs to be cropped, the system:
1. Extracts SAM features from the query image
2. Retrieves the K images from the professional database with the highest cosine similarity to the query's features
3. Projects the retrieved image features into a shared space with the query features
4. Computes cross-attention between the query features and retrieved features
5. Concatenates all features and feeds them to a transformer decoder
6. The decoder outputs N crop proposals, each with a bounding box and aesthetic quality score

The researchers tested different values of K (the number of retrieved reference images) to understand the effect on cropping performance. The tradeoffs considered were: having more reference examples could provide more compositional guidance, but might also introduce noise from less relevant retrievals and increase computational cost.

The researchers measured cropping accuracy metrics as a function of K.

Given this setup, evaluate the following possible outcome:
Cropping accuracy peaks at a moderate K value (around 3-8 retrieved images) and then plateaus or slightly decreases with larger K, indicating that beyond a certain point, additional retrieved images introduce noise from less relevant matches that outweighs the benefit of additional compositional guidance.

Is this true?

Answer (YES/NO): NO